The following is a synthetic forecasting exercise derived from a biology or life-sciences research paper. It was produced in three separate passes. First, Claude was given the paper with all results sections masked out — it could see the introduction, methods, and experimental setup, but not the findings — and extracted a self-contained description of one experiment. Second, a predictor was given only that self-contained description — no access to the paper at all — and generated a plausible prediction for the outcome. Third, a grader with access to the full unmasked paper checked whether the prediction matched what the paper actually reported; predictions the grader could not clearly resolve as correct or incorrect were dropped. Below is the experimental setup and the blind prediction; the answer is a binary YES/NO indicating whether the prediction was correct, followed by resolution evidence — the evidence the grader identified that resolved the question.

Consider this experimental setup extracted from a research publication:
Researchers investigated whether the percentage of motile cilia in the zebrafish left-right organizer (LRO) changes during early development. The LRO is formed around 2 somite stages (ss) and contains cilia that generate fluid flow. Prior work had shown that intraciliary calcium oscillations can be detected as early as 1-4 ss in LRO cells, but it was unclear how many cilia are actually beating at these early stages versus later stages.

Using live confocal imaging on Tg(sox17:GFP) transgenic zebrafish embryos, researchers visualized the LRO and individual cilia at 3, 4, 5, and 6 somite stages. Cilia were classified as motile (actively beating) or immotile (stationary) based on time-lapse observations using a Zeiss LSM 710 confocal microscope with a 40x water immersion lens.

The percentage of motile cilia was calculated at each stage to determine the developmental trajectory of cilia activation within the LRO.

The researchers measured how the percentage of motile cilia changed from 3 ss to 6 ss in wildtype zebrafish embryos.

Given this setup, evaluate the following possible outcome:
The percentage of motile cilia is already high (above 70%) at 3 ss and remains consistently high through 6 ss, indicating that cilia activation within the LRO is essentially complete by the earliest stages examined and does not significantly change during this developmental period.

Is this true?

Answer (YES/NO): NO